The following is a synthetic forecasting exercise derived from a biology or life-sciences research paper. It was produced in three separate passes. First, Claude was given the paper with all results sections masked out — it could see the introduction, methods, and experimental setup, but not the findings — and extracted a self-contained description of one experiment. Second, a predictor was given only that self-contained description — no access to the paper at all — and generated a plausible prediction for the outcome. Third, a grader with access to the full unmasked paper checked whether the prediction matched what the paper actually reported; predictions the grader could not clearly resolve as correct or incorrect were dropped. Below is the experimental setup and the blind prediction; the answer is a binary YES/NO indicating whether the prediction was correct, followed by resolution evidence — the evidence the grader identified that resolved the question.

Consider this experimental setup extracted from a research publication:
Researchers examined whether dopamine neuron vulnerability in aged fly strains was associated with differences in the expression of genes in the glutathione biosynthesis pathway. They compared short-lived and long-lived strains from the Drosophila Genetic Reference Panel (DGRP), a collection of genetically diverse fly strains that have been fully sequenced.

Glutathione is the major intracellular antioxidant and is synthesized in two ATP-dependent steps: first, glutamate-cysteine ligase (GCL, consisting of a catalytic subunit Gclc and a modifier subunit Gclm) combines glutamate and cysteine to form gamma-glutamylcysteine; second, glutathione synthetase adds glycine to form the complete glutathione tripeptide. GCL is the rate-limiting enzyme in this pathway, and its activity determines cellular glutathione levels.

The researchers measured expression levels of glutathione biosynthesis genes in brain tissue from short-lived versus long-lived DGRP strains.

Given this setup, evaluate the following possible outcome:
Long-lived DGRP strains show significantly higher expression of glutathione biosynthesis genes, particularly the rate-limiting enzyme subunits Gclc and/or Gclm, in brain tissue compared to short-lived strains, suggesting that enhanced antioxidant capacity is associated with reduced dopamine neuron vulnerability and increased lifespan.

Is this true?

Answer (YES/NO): NO